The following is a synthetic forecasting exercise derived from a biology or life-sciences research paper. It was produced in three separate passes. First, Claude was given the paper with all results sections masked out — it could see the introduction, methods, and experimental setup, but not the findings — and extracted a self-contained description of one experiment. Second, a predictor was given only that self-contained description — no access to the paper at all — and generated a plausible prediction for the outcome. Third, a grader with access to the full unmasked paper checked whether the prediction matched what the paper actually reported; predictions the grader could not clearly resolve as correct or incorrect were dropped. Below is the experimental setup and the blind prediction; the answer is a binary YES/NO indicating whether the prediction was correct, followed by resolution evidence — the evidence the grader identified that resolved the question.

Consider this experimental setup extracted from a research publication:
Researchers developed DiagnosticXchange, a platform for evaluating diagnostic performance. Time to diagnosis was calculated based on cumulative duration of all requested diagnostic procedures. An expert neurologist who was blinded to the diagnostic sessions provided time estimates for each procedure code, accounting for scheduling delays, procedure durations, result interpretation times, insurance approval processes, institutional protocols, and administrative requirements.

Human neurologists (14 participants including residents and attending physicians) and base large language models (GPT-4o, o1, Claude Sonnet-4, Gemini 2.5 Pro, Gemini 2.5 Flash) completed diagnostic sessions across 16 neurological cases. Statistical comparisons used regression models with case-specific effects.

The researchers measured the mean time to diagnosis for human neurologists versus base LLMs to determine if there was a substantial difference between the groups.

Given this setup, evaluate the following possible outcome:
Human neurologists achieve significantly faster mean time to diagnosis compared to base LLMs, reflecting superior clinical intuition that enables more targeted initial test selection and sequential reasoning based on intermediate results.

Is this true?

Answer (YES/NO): NO